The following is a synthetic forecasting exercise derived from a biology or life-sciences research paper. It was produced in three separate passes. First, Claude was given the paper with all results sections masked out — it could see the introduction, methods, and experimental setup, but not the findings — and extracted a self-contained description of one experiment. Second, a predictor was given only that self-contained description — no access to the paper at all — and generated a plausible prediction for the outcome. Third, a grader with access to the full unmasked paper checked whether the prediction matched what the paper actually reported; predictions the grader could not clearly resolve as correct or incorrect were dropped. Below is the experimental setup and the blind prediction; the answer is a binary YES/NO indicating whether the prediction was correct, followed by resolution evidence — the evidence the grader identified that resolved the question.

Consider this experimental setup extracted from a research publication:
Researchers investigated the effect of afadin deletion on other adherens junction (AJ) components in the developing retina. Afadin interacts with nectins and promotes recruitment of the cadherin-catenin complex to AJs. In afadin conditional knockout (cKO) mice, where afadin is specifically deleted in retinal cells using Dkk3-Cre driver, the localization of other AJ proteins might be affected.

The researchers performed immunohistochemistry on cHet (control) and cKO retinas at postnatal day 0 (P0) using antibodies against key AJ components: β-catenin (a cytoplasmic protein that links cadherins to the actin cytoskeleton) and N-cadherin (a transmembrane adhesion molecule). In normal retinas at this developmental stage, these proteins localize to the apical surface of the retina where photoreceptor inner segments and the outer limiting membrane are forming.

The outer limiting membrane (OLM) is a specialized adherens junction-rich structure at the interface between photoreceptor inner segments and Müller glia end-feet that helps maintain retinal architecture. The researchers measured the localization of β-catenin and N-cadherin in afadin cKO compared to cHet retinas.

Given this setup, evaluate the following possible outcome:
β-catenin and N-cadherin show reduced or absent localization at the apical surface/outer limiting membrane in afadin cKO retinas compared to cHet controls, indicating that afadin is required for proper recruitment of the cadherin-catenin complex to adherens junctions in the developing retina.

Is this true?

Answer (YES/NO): NO